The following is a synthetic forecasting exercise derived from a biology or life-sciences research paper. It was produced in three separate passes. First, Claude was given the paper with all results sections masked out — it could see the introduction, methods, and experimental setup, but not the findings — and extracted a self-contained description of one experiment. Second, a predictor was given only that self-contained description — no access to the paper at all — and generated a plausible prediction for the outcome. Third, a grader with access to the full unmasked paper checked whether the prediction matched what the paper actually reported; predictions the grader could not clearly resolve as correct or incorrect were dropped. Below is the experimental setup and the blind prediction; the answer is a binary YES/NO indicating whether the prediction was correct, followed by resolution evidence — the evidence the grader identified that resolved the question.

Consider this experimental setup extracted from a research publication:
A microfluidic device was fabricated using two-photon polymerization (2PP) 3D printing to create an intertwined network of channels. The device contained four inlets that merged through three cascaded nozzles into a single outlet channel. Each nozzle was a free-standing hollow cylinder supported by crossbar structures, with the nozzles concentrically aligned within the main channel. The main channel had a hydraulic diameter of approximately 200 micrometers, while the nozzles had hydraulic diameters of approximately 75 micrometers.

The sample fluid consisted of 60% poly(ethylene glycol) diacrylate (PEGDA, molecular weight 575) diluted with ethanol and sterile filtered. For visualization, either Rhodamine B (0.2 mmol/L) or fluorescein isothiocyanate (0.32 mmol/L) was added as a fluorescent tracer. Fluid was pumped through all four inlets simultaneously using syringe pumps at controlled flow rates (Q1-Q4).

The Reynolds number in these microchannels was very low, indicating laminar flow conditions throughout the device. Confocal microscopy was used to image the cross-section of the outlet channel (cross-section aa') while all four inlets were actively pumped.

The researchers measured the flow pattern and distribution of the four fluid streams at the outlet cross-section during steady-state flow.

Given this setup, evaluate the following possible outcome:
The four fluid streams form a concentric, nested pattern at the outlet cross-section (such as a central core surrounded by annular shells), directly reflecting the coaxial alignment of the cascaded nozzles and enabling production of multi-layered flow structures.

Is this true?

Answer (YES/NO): YES